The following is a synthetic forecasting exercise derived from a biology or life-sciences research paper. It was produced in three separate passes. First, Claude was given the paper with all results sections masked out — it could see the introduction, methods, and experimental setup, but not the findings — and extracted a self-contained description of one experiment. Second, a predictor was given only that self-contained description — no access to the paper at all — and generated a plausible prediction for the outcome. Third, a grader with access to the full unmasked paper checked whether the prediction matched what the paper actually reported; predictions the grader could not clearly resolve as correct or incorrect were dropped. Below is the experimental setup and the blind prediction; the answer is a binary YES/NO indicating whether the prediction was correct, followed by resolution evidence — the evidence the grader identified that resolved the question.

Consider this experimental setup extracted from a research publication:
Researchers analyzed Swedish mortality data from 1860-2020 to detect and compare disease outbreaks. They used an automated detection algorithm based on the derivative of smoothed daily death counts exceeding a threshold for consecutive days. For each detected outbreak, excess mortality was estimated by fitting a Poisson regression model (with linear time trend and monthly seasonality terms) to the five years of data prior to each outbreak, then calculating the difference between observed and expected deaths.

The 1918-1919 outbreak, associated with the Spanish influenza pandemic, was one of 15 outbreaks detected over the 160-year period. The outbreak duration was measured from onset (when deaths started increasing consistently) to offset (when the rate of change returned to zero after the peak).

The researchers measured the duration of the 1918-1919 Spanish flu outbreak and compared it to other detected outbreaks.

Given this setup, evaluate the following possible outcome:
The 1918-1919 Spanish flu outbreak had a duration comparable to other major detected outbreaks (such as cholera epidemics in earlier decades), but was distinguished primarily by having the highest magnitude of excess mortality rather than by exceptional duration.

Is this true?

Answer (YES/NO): NO